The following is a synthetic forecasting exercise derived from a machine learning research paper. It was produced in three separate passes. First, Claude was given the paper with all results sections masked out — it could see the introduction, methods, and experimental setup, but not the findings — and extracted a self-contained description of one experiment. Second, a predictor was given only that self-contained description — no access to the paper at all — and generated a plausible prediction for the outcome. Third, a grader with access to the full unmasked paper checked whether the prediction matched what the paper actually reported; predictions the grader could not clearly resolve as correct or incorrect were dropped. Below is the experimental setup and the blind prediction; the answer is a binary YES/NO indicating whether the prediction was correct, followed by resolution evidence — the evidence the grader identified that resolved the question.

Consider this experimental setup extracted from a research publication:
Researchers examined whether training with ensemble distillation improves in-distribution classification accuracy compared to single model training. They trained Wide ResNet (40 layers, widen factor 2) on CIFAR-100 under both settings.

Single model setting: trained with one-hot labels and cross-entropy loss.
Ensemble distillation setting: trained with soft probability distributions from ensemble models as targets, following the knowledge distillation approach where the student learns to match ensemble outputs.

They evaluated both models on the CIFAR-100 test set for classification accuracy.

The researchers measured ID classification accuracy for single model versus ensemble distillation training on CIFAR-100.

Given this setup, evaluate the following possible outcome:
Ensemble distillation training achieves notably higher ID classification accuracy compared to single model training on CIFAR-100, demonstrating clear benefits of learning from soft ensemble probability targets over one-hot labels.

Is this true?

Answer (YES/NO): YES